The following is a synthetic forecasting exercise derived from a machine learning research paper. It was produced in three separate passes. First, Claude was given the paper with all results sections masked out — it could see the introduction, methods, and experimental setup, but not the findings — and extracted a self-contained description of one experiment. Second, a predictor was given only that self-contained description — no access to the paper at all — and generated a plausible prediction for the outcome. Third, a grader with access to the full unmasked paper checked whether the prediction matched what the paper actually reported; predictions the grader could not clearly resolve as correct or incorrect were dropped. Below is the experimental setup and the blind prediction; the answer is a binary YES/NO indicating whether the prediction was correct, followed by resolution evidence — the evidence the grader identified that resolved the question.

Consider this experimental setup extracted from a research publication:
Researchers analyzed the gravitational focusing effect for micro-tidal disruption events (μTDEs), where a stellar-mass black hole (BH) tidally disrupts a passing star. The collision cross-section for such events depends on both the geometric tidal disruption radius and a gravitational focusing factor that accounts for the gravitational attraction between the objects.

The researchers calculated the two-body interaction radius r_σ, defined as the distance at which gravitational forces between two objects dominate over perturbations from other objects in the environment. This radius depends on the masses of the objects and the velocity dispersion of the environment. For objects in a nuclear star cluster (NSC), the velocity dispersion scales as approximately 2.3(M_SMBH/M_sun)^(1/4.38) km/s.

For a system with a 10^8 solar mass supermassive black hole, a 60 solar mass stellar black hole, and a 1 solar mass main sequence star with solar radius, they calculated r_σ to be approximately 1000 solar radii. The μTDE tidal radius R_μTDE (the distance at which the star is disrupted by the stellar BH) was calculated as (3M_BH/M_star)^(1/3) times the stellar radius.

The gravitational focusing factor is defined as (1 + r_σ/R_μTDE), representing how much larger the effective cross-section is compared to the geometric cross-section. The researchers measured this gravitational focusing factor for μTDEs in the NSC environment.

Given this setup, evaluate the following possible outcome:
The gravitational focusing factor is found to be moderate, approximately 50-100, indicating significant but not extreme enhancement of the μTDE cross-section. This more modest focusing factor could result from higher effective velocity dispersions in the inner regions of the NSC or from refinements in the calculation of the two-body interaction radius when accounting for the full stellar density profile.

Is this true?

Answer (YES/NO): NO